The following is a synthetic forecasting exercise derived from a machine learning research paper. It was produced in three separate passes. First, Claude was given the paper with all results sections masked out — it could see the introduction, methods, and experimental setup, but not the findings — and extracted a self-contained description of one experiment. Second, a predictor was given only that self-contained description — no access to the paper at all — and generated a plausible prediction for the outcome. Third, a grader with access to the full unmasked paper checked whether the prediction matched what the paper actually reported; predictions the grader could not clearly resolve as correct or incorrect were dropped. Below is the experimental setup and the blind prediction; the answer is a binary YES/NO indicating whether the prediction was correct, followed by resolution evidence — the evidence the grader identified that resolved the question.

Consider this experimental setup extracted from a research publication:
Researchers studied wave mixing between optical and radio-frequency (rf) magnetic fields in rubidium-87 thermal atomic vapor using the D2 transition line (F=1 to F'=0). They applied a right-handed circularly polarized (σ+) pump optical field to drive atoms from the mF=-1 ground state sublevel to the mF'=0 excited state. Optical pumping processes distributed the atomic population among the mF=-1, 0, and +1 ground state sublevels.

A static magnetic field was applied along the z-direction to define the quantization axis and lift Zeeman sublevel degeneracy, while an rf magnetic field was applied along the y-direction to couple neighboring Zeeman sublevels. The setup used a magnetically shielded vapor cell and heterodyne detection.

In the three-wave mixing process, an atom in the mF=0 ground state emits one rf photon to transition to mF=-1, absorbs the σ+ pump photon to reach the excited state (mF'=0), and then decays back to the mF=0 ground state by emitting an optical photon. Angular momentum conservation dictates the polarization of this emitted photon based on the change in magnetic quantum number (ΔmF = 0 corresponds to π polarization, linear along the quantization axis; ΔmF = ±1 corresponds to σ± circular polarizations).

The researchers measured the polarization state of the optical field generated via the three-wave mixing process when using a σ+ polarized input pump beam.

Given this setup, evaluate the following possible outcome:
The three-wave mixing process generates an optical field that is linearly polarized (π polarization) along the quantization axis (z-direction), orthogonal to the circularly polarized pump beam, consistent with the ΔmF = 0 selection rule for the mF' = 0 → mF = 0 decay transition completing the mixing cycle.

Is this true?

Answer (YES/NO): YES